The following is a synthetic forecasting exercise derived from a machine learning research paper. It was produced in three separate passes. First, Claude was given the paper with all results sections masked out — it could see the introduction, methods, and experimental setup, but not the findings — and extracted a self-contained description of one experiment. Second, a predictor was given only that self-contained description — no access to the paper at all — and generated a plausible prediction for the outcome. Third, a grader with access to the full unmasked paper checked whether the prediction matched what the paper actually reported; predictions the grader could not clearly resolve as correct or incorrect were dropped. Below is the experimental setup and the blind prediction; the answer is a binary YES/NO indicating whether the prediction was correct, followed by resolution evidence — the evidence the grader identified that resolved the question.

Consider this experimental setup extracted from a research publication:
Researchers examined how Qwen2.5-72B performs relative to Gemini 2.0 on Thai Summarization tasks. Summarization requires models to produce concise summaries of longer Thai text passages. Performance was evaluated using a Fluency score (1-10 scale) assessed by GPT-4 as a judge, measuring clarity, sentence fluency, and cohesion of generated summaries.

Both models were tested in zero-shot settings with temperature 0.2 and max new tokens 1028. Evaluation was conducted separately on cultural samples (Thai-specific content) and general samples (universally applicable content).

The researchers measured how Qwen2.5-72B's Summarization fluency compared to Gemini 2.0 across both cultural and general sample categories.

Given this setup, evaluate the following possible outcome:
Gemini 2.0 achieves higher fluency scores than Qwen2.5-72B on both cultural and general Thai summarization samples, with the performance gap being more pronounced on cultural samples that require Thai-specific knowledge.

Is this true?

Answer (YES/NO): NO